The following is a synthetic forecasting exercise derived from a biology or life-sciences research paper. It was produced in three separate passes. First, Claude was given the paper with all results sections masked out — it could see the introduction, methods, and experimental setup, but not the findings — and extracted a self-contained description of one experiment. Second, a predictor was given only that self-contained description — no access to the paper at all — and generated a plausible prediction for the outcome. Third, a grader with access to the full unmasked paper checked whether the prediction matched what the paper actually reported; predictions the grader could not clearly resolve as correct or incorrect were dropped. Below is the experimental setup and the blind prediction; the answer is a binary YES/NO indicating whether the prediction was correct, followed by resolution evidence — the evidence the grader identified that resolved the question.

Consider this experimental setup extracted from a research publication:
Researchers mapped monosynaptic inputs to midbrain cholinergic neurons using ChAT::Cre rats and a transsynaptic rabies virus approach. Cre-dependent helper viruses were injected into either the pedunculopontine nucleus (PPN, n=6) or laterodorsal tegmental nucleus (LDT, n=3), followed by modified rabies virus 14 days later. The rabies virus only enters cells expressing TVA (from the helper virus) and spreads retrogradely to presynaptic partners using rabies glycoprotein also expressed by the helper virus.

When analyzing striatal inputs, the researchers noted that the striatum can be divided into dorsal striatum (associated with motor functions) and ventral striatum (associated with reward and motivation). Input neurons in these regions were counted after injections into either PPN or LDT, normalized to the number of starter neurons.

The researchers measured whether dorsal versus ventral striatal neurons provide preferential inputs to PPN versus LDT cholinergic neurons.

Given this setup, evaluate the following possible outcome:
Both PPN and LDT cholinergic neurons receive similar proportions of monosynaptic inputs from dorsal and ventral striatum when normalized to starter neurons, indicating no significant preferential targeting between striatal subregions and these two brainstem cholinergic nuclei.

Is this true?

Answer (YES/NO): NO